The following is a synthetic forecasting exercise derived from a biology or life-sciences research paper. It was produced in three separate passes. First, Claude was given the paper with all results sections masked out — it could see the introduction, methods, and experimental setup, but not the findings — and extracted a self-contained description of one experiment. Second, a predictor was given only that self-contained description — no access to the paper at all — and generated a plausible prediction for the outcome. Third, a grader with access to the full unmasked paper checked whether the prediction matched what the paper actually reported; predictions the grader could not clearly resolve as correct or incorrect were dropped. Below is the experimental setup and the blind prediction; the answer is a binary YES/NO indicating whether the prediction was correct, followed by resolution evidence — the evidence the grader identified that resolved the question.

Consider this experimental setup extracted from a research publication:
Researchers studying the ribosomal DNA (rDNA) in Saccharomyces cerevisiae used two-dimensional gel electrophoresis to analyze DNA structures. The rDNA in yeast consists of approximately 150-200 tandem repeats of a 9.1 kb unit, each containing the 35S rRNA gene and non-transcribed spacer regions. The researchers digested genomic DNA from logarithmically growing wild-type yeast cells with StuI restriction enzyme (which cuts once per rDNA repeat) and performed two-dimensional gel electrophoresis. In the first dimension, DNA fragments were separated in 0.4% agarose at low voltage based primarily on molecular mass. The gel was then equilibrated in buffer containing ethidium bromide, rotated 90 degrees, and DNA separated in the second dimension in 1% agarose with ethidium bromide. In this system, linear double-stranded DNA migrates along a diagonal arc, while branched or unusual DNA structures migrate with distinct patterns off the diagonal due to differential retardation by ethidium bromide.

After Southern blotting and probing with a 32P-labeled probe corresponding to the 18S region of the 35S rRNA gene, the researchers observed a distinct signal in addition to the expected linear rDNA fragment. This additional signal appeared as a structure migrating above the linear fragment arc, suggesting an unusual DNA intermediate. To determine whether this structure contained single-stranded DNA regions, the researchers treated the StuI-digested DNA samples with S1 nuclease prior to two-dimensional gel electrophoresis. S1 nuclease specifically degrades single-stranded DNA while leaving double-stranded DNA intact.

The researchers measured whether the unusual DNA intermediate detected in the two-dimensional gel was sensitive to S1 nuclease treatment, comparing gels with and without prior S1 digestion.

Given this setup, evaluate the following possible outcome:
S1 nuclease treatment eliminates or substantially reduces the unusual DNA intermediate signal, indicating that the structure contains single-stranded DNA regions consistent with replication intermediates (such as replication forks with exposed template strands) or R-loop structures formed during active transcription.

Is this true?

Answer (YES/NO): YES